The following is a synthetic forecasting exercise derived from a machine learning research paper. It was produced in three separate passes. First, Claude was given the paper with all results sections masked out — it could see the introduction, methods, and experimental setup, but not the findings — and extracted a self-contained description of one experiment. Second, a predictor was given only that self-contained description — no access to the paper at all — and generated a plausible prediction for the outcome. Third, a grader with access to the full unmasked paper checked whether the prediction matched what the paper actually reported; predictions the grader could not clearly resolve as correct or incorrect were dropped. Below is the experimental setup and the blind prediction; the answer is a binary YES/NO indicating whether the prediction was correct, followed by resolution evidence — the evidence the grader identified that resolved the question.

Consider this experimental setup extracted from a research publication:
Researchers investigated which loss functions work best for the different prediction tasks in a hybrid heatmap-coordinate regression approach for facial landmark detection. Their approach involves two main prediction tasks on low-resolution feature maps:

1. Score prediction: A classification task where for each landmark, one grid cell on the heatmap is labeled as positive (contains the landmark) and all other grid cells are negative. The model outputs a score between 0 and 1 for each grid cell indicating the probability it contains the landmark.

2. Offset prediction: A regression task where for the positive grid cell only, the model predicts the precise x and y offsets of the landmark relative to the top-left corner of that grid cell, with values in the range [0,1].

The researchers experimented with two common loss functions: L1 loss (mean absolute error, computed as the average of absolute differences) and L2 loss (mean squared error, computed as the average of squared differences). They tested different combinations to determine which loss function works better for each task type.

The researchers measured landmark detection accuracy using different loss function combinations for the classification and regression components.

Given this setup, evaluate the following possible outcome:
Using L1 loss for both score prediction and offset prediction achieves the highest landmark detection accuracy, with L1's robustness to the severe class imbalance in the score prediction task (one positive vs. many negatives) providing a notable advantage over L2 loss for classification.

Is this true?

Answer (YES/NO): NO